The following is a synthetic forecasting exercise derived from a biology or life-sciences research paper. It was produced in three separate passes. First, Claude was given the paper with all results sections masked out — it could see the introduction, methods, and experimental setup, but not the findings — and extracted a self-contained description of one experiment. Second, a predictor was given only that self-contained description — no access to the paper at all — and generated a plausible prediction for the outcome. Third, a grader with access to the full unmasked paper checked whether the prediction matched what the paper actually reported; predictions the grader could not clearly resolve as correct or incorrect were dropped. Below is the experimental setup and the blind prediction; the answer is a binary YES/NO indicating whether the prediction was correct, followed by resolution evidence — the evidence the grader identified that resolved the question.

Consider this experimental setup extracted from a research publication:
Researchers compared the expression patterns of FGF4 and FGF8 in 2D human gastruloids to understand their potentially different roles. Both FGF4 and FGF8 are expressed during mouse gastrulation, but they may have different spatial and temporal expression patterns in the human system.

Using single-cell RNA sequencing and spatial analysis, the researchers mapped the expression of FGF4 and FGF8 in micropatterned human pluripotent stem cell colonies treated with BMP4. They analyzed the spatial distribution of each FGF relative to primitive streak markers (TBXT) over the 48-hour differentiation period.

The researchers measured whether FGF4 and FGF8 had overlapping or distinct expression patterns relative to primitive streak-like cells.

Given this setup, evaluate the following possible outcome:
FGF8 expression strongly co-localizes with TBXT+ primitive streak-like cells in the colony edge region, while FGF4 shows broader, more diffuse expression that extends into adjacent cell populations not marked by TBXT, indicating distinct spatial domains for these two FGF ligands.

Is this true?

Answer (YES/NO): NO